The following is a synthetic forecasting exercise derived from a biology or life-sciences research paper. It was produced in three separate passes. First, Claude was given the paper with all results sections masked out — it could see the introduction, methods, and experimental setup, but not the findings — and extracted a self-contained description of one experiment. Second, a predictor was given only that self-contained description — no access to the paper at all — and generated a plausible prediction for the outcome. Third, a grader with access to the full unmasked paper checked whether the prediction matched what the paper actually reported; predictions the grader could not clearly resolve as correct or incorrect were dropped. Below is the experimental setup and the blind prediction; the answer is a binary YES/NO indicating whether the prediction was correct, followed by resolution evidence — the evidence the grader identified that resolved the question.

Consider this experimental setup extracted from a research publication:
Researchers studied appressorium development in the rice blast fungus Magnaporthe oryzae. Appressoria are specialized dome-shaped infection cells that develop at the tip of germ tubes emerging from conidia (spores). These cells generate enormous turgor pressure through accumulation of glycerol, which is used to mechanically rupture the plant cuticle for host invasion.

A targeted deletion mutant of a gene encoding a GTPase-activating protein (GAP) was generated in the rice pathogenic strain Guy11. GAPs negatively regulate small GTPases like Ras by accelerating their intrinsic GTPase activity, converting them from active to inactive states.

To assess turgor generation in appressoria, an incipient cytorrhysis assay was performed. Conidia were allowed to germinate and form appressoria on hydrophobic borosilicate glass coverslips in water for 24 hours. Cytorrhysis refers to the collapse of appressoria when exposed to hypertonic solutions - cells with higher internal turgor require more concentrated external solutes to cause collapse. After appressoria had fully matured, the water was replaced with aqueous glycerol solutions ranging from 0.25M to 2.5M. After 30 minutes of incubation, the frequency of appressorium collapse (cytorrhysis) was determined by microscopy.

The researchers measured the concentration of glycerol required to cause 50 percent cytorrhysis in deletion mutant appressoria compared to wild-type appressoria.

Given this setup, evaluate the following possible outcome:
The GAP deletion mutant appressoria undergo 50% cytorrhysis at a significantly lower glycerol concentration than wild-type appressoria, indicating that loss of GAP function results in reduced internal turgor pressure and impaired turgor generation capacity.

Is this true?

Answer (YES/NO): YES